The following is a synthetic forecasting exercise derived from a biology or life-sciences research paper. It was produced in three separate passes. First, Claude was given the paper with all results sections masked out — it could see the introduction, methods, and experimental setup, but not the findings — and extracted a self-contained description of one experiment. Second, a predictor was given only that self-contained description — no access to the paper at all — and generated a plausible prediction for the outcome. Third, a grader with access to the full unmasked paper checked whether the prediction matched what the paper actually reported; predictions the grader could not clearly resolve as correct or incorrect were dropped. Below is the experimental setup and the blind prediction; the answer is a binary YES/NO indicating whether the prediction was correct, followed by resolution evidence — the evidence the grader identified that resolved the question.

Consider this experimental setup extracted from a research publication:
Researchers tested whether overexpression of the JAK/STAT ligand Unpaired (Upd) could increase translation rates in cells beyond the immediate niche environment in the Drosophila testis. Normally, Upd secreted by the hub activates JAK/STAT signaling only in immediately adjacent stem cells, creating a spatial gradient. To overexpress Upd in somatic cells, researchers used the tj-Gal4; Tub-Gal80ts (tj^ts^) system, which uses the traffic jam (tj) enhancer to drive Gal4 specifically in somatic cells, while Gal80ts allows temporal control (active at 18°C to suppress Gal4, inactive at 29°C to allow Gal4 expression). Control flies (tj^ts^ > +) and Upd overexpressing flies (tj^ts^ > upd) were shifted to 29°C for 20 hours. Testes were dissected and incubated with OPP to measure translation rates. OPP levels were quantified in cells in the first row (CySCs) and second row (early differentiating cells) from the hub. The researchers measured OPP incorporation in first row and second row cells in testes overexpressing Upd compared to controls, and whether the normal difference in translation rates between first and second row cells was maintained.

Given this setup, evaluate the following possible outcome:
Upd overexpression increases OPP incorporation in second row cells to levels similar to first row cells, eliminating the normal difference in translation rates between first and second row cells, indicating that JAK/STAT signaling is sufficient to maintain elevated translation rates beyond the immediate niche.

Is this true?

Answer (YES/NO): YES